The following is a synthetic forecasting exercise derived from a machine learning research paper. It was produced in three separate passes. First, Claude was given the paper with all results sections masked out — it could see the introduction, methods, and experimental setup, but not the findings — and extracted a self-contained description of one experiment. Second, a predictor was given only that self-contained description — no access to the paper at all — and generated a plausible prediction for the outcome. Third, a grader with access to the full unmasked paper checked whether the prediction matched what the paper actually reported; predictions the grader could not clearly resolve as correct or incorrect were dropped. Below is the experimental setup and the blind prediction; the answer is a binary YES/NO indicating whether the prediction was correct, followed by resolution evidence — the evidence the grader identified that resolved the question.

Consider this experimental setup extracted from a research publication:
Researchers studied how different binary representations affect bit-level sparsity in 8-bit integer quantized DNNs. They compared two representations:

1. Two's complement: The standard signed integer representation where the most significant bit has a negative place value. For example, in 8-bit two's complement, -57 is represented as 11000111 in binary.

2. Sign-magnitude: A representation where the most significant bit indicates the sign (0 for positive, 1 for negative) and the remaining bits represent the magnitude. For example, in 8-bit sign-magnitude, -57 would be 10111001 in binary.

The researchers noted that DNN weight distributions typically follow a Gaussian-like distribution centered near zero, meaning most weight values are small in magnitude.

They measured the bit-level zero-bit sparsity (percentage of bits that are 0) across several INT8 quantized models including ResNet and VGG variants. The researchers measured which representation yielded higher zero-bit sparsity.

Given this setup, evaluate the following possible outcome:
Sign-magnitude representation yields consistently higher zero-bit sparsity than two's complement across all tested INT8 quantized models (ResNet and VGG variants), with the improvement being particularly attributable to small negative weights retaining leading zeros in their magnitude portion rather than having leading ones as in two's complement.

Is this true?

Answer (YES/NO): YES